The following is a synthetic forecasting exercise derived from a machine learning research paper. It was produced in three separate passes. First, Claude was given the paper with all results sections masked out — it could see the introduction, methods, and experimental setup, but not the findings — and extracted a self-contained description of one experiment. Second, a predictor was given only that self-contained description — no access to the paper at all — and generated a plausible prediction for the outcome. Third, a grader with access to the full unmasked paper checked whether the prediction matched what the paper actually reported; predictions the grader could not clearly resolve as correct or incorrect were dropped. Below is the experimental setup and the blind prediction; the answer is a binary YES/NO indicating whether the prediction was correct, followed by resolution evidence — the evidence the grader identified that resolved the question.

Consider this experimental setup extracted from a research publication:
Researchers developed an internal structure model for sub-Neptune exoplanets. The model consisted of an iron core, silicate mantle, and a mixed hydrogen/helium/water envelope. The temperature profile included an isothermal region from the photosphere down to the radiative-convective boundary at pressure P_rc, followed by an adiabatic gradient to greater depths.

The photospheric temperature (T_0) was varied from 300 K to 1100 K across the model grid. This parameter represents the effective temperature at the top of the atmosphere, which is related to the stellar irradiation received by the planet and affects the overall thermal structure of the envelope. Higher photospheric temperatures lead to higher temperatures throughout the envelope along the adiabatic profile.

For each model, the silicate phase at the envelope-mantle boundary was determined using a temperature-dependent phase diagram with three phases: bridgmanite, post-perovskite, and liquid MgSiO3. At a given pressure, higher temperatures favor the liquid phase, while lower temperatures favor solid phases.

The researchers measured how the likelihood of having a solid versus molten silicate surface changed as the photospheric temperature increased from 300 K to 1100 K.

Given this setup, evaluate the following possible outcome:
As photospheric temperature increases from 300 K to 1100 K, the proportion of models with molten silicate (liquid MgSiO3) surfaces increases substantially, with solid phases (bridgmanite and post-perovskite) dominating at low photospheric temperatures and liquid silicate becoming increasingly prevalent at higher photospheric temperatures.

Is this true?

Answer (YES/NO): YES